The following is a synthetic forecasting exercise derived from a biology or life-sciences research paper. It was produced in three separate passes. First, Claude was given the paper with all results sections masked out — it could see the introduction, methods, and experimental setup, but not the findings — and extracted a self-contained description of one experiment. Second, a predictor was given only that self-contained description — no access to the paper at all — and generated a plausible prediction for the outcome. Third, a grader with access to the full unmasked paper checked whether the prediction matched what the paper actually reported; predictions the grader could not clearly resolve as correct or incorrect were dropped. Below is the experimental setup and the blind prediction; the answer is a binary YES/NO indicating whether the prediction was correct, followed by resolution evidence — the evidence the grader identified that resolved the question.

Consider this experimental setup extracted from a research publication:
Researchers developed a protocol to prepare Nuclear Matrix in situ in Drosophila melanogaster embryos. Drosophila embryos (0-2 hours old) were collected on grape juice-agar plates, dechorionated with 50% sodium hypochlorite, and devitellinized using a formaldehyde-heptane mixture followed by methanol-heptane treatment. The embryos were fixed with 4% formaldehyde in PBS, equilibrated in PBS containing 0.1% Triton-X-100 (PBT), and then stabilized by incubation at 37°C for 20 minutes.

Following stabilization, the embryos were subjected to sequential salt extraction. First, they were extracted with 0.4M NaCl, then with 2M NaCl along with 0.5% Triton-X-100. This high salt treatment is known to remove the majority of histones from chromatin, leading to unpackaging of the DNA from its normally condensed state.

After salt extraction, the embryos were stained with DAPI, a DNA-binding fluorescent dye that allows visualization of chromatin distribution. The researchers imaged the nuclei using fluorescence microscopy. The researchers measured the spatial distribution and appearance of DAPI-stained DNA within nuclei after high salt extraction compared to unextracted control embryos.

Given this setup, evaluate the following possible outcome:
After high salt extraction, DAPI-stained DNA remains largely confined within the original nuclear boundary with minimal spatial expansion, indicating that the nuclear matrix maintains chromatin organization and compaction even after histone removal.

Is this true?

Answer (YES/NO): NO